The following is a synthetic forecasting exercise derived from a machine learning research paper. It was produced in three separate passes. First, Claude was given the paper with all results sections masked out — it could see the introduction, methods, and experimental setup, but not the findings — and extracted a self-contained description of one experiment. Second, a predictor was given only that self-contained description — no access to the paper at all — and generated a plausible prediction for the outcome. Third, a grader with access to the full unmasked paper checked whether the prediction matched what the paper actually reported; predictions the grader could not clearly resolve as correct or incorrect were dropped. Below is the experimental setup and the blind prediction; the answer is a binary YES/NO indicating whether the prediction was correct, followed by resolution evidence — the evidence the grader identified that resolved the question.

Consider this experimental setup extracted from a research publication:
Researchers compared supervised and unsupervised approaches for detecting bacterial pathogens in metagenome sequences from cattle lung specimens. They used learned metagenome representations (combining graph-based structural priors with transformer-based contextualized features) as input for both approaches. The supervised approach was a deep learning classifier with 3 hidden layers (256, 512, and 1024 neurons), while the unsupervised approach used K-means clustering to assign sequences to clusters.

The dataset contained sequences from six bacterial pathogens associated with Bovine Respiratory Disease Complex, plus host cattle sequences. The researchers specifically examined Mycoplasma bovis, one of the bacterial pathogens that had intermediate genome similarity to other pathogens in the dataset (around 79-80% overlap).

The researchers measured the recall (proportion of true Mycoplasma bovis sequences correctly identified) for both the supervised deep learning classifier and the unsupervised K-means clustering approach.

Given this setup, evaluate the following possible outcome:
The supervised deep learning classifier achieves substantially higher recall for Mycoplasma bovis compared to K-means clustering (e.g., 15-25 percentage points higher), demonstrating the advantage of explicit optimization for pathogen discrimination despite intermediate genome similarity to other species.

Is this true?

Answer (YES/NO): NO